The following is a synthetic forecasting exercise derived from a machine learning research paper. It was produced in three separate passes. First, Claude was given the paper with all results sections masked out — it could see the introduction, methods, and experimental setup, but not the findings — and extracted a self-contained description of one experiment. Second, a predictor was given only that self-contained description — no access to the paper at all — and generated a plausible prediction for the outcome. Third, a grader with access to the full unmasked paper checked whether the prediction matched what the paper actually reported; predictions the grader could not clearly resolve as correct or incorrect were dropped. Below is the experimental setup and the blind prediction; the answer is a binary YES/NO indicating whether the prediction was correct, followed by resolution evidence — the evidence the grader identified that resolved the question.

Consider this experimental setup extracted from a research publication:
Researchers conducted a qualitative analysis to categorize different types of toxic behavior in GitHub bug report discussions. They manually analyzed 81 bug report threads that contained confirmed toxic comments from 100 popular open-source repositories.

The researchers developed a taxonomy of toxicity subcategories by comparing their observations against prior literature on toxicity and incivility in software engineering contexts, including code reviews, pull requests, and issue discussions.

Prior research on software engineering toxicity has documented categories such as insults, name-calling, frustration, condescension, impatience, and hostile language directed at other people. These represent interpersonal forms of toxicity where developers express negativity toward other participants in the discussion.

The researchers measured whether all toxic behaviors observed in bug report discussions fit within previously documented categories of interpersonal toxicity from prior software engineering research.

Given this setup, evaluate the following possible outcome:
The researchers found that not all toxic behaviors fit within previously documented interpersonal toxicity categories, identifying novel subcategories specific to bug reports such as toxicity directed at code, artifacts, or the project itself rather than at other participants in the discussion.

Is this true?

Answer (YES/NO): YES